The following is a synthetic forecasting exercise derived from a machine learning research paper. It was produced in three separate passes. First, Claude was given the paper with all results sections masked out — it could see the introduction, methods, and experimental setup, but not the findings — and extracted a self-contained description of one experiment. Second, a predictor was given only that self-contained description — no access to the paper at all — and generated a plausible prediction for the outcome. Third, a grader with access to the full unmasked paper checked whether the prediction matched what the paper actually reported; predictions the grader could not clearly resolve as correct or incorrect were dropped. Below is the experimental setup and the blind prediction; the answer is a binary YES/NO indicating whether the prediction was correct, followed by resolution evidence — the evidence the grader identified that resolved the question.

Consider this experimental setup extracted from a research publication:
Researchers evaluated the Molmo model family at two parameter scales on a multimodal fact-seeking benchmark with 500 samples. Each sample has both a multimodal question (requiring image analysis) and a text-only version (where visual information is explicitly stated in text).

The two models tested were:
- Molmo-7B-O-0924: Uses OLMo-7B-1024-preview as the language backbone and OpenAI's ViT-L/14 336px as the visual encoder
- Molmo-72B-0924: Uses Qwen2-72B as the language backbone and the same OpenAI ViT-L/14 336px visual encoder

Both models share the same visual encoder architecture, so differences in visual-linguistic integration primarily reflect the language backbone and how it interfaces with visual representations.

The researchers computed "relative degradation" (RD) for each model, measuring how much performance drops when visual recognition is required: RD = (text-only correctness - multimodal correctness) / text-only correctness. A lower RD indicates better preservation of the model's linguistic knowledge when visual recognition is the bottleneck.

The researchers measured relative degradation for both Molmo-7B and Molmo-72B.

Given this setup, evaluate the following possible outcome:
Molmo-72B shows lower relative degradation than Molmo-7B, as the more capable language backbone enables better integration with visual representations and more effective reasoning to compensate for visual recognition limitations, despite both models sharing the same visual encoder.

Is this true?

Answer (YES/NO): NO